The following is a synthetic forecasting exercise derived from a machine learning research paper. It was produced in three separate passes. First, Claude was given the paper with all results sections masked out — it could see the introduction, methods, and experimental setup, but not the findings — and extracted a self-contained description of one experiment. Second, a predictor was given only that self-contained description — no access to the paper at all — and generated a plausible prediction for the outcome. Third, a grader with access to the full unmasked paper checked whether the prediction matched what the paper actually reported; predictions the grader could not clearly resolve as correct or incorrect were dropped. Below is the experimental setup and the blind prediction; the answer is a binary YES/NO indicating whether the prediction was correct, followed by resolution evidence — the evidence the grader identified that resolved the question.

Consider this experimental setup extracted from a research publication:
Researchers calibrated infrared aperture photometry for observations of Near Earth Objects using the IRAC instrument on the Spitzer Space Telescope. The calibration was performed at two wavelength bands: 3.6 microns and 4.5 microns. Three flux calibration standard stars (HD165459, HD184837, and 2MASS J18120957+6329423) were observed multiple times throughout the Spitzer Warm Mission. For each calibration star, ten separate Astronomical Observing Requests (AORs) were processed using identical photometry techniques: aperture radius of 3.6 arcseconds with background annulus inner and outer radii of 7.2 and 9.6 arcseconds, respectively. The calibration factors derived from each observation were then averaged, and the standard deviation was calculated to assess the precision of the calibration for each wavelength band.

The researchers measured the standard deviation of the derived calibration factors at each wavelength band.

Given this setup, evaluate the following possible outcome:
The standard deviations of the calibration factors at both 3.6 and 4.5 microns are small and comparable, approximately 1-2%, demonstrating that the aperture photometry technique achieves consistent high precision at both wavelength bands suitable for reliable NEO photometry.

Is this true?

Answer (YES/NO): NO